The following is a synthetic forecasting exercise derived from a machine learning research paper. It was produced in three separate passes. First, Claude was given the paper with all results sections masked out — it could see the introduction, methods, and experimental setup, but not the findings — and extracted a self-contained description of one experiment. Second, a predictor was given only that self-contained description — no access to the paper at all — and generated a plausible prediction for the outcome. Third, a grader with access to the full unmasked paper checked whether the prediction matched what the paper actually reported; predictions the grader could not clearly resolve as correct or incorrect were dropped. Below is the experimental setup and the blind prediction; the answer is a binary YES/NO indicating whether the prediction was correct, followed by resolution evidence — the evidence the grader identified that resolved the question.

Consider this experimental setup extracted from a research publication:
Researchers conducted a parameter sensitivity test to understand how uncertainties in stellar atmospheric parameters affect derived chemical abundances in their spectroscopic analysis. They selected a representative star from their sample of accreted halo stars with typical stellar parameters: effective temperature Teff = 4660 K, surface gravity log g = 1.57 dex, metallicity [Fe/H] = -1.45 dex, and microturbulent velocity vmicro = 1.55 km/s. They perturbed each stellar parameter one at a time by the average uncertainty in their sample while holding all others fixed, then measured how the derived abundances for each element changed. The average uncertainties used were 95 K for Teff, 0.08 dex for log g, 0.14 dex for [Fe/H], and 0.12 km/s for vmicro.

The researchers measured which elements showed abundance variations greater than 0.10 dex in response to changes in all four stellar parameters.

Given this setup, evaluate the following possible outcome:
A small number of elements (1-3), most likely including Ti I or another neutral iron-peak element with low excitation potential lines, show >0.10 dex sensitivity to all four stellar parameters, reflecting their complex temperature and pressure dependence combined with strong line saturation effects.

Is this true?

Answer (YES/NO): NO